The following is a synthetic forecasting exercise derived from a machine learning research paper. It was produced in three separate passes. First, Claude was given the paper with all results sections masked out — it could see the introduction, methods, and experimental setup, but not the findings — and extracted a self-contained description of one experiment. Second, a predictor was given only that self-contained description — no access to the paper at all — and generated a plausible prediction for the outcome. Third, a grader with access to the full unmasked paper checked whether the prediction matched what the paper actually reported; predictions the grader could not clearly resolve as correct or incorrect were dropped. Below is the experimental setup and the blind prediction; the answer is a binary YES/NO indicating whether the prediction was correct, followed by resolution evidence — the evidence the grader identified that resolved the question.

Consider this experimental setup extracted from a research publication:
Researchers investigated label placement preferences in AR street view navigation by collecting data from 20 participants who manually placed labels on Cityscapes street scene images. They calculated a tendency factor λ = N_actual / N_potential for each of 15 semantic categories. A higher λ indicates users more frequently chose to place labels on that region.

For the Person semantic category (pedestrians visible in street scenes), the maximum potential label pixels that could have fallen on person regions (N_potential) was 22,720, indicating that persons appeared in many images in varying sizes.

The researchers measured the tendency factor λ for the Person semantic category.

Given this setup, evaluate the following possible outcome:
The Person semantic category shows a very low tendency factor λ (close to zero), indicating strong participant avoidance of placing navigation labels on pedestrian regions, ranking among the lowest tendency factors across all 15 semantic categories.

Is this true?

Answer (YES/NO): YES